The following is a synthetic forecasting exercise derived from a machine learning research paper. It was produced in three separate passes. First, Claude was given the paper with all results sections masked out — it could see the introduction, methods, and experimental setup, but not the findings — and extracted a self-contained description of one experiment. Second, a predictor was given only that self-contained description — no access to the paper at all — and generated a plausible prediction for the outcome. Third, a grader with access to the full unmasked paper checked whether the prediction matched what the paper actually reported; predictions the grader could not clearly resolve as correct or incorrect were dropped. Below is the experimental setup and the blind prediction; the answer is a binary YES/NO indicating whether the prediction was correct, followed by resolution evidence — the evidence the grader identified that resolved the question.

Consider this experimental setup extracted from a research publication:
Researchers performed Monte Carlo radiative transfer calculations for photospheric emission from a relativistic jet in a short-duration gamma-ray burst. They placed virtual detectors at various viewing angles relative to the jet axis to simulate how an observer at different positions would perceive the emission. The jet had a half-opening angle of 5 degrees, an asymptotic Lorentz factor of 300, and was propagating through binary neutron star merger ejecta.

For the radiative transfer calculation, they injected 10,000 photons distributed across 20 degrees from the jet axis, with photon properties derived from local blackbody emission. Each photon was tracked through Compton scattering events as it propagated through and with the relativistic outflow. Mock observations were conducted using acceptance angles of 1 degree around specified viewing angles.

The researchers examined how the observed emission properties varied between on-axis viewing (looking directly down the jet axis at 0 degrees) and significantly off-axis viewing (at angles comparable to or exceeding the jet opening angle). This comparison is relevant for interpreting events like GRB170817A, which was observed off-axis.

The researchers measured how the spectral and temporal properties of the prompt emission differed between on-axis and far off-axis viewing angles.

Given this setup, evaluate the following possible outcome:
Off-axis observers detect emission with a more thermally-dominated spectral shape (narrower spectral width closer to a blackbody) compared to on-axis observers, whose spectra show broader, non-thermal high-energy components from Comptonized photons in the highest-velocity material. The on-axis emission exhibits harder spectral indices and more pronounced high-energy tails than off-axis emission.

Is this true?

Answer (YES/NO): NO